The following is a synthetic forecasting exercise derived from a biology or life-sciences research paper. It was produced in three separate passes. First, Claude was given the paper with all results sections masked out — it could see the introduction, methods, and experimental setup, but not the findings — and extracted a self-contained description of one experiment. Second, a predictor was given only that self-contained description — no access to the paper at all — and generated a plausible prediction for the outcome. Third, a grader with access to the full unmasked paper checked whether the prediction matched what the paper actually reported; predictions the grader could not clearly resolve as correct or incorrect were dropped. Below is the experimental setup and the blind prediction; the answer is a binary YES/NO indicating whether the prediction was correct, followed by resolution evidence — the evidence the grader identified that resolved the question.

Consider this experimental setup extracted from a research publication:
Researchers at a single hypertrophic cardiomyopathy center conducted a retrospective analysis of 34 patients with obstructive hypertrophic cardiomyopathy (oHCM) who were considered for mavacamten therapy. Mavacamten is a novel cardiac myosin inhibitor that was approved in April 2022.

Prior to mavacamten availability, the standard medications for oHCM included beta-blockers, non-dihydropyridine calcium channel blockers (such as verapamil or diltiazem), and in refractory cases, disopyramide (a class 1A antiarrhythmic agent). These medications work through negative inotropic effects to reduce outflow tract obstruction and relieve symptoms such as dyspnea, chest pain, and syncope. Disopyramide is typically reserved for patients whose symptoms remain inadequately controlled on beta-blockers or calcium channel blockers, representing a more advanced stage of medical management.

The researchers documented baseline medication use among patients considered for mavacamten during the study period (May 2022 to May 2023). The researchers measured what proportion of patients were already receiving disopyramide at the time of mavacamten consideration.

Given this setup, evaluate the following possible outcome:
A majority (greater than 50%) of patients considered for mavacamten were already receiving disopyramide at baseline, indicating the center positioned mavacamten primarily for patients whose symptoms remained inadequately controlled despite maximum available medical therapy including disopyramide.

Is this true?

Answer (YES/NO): NO